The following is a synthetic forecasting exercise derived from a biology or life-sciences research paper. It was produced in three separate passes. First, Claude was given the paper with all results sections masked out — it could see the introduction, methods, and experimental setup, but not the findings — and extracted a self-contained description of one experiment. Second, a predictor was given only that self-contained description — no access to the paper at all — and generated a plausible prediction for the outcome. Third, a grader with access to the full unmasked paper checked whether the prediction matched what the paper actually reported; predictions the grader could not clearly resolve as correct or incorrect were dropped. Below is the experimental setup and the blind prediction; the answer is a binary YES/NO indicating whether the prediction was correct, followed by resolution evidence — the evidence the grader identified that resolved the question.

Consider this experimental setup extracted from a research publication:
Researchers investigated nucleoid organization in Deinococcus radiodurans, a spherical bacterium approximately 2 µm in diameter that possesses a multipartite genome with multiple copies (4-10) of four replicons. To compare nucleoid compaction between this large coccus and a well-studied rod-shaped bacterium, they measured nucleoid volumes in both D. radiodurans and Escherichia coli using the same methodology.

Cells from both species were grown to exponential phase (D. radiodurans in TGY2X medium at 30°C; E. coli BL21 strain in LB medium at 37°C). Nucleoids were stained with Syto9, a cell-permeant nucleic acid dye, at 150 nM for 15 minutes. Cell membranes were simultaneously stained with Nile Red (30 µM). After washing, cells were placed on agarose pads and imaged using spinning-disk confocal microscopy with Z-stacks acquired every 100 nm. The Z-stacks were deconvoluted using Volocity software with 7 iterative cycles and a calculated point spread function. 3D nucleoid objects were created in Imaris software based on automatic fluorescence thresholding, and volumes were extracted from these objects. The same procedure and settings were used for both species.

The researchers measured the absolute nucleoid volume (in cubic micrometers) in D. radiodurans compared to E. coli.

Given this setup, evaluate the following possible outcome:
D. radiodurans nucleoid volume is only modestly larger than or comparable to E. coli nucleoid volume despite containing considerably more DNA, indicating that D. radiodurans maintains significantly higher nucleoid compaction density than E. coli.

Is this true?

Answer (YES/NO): YES